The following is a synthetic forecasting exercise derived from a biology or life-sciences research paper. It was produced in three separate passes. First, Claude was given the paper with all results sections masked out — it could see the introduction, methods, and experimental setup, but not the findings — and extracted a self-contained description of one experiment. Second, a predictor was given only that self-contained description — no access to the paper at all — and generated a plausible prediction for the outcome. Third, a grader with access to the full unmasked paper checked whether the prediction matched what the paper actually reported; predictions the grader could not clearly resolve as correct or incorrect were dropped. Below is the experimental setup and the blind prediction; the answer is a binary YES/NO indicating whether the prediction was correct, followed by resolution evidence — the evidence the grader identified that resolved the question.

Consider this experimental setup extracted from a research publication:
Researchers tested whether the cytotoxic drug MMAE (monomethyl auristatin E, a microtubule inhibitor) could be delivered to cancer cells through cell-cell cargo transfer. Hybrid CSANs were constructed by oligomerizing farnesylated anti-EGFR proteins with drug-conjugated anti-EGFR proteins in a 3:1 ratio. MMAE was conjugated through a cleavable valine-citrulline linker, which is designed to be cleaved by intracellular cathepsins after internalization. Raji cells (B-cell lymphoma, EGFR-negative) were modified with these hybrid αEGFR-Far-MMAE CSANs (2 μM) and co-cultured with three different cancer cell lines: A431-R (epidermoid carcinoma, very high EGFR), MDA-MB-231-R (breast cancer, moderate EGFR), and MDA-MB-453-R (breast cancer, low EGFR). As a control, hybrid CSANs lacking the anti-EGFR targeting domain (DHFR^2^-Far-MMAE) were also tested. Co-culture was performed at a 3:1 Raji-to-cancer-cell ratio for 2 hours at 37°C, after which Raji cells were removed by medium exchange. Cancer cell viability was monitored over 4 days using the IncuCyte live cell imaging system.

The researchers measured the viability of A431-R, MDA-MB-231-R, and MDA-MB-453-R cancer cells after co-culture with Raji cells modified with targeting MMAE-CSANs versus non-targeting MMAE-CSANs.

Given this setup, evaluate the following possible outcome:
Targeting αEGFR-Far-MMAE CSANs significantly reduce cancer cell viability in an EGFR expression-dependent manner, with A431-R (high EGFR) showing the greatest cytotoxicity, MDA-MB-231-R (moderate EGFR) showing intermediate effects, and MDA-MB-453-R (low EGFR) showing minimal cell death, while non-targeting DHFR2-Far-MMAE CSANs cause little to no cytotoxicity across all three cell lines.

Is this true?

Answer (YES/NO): YES